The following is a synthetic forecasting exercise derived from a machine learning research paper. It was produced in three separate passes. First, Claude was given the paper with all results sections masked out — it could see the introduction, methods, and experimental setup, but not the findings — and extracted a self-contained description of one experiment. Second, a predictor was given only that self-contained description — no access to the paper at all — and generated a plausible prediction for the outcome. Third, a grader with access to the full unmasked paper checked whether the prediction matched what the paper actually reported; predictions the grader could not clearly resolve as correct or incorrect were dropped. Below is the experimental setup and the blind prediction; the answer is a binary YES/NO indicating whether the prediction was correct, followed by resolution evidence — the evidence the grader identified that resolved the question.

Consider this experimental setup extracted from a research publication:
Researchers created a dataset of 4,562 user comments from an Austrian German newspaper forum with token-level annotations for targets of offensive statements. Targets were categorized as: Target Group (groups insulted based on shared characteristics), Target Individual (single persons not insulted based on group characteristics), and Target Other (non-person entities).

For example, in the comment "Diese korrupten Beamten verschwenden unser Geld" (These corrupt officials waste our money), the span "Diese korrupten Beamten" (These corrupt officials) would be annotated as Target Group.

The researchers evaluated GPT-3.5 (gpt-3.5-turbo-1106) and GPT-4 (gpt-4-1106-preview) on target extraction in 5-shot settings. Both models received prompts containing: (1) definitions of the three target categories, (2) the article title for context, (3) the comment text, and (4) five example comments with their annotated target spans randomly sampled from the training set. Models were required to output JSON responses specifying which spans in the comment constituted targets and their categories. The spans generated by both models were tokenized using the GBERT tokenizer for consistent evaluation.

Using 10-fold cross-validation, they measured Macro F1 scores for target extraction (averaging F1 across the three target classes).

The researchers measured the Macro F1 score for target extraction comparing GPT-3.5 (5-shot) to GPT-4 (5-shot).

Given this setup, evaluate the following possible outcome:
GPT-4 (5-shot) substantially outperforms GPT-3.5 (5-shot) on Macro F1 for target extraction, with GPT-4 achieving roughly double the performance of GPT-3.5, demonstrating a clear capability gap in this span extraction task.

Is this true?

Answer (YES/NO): NO